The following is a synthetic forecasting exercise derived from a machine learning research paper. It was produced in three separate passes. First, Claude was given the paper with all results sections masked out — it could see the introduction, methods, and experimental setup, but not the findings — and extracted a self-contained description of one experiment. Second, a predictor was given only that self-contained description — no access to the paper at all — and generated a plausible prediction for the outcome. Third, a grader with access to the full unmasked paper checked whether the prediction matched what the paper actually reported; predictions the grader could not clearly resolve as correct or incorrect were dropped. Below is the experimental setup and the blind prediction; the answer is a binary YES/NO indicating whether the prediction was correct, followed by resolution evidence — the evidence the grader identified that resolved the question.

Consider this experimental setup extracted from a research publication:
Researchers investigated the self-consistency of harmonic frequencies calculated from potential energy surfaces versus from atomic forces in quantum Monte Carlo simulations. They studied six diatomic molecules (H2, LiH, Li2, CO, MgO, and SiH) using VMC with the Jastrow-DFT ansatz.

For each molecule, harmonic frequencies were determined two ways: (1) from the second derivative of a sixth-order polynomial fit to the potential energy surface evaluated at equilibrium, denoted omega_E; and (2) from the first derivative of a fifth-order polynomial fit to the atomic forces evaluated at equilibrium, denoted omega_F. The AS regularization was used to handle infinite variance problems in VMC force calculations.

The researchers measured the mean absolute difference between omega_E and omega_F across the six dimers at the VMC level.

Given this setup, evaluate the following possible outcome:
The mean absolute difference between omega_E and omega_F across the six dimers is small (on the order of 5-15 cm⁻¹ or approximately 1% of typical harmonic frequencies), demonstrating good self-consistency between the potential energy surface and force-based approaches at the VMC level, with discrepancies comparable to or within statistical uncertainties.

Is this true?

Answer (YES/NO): NO